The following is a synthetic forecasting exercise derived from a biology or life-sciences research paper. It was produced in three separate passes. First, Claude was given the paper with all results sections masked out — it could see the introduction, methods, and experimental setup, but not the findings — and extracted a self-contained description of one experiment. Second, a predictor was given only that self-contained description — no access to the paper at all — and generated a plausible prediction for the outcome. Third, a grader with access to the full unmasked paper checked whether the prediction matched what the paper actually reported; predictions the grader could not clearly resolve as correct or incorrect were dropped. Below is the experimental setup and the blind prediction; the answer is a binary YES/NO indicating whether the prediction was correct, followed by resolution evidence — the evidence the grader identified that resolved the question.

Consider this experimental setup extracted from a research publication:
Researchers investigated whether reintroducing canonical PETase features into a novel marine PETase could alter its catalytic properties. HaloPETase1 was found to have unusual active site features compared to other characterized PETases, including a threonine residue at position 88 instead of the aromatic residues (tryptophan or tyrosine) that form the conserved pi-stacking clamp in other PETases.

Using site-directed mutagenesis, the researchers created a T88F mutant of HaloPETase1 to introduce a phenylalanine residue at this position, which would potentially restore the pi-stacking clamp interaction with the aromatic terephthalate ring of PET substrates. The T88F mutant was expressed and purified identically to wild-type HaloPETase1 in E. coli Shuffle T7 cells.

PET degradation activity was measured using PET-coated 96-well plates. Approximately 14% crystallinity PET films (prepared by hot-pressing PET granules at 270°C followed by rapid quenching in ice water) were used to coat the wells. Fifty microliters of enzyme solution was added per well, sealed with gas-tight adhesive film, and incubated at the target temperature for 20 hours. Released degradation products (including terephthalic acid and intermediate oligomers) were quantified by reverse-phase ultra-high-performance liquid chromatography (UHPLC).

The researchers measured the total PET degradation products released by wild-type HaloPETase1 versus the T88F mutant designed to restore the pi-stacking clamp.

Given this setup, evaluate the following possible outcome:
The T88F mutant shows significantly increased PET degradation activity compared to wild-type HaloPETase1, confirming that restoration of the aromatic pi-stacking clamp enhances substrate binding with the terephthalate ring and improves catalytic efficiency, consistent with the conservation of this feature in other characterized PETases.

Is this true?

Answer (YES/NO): NO